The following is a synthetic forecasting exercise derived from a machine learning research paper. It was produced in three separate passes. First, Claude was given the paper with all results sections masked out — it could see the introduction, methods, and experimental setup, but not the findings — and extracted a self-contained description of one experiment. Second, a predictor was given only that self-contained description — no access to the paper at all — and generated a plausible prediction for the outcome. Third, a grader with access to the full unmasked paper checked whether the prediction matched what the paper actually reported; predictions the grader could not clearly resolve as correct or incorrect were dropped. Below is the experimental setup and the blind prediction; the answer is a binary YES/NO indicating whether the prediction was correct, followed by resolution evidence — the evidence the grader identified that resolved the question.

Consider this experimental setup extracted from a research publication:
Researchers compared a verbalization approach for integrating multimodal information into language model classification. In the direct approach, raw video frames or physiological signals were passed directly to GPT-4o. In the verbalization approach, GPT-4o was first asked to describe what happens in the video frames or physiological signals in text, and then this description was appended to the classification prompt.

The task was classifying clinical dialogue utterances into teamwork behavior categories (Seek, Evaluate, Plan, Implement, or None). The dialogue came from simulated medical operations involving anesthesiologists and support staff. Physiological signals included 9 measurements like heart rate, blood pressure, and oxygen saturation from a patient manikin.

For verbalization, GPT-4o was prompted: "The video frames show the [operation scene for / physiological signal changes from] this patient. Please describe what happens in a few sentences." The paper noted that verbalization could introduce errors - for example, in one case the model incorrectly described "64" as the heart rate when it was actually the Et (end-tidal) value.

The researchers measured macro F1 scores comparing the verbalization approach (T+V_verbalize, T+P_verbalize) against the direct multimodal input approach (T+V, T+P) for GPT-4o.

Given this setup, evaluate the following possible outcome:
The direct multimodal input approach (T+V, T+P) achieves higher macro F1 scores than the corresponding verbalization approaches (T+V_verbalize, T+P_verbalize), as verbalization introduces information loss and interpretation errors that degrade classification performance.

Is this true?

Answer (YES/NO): NO